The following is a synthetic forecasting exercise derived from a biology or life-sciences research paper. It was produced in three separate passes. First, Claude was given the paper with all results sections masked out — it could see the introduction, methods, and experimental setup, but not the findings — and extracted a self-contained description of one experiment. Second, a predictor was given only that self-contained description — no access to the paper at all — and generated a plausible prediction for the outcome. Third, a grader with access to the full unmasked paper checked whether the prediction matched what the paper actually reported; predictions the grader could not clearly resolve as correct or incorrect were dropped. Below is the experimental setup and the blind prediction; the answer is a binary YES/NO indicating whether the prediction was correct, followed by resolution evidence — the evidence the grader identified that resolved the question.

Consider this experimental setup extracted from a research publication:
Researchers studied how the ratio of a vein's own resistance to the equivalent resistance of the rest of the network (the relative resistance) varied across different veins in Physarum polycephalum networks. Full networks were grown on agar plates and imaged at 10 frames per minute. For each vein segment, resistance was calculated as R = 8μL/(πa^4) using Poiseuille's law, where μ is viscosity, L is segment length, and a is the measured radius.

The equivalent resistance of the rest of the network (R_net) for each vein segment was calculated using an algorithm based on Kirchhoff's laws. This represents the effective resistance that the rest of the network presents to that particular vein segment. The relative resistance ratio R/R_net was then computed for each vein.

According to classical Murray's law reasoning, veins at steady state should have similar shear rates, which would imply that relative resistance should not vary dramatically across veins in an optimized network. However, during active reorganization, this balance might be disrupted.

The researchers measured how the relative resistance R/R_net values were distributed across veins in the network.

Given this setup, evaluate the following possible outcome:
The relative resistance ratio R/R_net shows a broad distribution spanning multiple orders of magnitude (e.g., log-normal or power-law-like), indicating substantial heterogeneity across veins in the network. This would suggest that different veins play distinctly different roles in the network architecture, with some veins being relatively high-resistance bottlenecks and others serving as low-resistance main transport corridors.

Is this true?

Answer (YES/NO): YES